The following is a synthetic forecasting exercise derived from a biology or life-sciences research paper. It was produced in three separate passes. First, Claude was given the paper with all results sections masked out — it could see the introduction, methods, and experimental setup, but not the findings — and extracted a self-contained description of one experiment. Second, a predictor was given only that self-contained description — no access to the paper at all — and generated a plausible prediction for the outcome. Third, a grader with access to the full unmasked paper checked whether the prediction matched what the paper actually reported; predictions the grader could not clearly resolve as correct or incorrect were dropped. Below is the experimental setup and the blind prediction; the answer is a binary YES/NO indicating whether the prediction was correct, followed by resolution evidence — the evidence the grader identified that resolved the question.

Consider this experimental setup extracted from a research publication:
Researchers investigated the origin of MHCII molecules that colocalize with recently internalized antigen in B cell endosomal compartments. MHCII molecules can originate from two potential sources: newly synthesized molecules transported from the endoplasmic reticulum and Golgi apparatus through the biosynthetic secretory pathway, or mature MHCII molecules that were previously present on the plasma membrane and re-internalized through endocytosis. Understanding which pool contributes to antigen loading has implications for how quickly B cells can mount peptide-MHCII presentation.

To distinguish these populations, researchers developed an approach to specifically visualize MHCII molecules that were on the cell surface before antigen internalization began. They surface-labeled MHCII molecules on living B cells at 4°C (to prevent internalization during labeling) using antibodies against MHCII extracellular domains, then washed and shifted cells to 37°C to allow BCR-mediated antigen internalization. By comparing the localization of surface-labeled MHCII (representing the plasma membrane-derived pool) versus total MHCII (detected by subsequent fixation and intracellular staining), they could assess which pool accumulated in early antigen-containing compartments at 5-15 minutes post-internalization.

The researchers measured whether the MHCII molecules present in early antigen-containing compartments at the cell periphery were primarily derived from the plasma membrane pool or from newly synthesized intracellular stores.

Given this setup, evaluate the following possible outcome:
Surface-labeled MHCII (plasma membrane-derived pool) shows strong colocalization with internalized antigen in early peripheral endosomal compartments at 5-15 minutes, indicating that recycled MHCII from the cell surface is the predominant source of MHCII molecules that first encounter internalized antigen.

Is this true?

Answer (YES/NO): YES